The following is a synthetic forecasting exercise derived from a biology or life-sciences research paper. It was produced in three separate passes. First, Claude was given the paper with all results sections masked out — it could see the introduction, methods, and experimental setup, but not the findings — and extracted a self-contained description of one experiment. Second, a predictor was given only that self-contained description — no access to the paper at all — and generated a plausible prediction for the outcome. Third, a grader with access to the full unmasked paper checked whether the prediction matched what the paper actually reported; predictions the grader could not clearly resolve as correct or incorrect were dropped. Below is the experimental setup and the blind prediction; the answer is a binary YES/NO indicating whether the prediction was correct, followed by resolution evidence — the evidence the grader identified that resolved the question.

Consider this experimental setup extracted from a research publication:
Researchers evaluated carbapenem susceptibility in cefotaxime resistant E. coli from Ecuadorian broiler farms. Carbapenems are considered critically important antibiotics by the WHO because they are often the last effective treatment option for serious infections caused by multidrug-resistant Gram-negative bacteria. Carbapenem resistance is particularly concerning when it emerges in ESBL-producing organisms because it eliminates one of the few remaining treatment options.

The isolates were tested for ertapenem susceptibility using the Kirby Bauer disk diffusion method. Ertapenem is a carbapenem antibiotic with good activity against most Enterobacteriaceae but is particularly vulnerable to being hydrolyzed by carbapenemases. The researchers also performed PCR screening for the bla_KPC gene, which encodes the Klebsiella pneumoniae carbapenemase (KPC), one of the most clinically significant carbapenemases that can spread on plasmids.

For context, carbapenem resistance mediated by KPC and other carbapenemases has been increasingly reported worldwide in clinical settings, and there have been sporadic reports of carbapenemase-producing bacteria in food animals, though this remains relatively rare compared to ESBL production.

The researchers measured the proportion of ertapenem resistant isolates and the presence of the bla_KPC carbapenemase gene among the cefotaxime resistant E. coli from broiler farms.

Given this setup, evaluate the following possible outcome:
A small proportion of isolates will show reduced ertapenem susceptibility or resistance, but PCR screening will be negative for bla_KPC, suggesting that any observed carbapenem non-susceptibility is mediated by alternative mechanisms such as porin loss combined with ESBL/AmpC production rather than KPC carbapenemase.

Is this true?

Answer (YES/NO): NO